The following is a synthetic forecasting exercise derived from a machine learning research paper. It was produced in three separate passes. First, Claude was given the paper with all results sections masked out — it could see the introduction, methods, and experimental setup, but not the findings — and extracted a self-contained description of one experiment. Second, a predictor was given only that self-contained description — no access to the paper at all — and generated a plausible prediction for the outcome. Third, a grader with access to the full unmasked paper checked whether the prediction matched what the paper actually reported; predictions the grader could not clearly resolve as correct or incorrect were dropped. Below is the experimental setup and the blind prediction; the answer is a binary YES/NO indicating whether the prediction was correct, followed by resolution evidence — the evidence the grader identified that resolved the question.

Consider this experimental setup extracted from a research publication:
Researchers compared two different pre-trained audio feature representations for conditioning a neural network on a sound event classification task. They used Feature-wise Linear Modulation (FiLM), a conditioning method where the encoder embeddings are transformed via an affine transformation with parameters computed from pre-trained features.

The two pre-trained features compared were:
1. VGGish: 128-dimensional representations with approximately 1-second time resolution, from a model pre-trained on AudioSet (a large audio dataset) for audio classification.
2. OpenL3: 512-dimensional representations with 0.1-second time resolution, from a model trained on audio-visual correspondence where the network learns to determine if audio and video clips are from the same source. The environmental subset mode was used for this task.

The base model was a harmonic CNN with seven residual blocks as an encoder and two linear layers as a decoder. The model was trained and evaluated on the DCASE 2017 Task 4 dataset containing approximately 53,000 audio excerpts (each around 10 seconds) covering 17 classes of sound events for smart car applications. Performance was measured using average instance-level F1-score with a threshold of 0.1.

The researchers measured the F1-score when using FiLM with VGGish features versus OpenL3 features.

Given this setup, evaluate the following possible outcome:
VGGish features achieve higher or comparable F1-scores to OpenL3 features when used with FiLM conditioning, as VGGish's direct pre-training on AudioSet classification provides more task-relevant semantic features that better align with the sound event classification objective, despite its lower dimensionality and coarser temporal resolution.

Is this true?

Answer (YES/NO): YES